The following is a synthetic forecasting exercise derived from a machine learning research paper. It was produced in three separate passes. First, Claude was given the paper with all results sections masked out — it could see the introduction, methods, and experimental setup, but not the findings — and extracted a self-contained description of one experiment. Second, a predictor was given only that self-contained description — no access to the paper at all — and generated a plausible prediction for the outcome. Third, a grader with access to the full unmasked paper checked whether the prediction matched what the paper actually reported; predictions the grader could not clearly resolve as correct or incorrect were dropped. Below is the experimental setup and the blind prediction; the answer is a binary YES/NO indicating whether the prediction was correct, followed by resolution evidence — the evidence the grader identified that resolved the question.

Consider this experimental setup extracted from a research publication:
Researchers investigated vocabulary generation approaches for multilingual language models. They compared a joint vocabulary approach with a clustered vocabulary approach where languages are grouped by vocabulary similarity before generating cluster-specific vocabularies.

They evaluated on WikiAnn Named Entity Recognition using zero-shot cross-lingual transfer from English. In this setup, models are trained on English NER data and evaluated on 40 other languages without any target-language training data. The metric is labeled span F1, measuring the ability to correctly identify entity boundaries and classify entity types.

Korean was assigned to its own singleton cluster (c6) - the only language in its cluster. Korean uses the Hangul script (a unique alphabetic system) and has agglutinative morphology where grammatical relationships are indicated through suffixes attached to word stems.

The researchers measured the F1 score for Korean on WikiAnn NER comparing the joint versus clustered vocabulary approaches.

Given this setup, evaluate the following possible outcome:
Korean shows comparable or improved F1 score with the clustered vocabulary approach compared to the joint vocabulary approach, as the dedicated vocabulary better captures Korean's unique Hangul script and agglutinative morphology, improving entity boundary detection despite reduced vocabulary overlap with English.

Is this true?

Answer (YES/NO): YES